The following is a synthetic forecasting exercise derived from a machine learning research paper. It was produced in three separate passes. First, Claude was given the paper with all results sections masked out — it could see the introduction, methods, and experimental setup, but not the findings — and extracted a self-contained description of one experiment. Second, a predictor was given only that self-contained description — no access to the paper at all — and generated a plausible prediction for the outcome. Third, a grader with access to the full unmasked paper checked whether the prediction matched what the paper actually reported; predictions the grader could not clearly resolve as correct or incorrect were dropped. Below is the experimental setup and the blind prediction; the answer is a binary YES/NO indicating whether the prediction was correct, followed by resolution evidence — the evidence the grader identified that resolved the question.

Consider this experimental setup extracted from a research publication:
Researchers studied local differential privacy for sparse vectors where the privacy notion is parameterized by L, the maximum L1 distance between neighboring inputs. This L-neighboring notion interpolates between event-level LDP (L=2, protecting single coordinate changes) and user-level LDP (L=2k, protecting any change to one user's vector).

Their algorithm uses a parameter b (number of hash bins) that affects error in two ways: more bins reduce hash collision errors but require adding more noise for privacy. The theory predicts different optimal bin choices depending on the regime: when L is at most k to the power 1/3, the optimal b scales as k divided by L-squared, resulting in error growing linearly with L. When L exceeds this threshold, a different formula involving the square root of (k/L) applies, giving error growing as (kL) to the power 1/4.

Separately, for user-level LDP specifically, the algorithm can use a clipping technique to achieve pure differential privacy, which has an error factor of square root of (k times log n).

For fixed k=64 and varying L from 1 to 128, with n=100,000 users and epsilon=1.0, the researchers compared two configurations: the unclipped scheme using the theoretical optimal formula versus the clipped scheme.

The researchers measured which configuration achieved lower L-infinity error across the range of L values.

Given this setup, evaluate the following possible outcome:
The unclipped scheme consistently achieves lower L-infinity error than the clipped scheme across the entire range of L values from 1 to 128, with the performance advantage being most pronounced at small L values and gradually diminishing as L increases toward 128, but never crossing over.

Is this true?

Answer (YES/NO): NO